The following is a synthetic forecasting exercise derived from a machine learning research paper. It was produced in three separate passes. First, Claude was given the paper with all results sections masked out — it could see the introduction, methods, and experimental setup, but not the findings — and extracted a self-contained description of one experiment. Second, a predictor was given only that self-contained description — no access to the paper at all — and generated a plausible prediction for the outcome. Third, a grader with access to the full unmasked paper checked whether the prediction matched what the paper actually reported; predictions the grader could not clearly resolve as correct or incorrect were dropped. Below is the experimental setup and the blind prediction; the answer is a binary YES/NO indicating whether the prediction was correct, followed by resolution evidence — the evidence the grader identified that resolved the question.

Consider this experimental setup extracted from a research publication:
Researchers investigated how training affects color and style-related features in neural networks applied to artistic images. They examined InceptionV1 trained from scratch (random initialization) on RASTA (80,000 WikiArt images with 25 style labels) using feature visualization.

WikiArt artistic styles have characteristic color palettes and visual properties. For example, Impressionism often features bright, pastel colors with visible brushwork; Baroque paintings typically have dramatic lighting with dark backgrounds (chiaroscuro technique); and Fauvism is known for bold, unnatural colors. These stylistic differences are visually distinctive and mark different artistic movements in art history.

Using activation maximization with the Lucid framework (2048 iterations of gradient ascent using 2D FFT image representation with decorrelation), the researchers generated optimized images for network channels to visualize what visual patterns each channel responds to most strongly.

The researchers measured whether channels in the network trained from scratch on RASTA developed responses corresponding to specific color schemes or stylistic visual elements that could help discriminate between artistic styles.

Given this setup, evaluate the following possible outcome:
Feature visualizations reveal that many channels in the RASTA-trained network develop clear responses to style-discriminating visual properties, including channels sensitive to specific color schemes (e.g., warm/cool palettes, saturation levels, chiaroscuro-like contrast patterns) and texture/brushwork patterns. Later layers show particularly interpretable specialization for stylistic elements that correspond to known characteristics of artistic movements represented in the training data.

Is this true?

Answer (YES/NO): NO